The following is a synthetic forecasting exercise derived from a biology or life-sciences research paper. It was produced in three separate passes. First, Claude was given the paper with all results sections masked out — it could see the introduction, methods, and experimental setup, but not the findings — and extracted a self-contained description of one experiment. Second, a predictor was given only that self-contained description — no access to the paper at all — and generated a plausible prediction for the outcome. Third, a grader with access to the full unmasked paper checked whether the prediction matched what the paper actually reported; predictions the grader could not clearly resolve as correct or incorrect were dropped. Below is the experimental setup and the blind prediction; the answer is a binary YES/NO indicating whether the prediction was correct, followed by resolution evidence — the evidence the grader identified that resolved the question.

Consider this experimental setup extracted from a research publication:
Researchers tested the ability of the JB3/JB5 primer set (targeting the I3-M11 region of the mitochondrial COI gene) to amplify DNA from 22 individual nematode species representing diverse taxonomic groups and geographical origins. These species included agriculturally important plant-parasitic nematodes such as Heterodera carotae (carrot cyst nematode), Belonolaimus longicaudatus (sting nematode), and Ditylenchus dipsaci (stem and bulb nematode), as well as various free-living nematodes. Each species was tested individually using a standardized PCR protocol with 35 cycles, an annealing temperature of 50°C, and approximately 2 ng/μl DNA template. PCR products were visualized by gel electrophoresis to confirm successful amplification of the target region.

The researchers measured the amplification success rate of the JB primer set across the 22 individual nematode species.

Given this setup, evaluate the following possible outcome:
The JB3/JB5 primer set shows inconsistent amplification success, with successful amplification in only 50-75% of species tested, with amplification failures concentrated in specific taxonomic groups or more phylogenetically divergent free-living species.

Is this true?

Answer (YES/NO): NO